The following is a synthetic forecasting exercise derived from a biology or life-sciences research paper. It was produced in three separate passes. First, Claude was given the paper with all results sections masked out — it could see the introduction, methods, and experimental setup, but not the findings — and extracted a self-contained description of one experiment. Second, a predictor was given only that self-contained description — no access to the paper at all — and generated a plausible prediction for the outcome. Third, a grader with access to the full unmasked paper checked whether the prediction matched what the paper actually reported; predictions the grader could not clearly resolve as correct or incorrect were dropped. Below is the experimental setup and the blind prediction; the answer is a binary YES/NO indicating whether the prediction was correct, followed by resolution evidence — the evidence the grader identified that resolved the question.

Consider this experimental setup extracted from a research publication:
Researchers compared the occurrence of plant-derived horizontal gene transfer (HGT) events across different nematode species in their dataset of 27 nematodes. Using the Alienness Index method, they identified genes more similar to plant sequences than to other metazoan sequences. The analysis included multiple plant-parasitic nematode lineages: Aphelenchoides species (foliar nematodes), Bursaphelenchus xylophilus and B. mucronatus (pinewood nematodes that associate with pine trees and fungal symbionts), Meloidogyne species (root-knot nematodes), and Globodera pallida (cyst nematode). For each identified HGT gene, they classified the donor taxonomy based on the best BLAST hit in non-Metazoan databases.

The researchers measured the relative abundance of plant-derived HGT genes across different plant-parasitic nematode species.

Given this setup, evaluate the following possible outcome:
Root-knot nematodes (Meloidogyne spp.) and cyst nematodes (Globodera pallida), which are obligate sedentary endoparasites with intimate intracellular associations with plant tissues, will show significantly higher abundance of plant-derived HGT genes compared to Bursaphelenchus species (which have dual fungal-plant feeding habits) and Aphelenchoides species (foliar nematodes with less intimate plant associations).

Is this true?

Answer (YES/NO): NO